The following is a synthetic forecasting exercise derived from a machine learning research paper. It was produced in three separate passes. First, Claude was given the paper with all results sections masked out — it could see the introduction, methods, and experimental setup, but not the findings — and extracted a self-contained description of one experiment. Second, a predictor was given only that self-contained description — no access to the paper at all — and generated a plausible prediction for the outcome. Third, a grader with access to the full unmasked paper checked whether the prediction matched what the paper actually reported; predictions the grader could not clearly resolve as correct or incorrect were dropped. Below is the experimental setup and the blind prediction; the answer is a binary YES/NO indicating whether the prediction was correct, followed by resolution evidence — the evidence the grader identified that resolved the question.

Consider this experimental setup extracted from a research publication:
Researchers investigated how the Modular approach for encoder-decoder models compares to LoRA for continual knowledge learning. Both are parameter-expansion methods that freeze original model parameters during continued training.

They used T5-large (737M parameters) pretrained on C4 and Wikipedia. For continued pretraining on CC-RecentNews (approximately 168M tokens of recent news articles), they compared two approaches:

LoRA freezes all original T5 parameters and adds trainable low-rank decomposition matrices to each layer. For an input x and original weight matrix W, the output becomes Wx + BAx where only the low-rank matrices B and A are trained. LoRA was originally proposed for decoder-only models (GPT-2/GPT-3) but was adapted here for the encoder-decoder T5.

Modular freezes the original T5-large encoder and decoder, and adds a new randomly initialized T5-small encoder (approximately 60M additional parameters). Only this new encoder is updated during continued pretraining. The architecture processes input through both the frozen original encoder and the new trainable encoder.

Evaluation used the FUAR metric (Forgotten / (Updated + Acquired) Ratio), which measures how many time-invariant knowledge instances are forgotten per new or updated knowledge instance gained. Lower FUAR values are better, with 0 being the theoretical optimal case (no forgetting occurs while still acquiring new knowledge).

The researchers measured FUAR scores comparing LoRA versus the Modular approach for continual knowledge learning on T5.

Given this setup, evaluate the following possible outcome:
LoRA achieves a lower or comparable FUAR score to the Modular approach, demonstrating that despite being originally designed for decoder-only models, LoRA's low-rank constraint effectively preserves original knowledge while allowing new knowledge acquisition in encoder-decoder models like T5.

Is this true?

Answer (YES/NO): NO